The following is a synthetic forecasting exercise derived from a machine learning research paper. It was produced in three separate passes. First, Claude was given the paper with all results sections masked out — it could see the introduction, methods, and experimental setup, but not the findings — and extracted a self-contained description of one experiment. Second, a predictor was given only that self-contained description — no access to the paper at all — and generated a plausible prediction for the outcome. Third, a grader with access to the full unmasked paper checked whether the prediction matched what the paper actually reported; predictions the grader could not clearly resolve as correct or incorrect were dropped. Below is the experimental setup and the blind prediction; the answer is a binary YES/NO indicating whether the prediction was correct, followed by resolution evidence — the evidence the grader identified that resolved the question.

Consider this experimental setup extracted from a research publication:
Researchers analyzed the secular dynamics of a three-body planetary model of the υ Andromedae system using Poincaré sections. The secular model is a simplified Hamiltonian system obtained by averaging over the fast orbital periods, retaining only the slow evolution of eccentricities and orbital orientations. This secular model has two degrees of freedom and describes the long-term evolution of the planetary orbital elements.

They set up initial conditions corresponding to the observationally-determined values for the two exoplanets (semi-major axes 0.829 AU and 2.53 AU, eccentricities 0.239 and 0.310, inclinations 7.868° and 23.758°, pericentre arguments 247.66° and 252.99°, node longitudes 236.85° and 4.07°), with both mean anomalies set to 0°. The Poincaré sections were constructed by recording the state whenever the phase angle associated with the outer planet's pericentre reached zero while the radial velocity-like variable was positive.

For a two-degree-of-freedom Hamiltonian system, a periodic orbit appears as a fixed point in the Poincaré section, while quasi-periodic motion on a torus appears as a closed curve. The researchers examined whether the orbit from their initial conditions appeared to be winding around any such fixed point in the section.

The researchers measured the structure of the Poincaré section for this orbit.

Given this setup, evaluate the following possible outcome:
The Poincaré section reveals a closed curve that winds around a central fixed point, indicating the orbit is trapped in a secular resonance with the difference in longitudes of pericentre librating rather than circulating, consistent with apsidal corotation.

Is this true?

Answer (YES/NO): YES